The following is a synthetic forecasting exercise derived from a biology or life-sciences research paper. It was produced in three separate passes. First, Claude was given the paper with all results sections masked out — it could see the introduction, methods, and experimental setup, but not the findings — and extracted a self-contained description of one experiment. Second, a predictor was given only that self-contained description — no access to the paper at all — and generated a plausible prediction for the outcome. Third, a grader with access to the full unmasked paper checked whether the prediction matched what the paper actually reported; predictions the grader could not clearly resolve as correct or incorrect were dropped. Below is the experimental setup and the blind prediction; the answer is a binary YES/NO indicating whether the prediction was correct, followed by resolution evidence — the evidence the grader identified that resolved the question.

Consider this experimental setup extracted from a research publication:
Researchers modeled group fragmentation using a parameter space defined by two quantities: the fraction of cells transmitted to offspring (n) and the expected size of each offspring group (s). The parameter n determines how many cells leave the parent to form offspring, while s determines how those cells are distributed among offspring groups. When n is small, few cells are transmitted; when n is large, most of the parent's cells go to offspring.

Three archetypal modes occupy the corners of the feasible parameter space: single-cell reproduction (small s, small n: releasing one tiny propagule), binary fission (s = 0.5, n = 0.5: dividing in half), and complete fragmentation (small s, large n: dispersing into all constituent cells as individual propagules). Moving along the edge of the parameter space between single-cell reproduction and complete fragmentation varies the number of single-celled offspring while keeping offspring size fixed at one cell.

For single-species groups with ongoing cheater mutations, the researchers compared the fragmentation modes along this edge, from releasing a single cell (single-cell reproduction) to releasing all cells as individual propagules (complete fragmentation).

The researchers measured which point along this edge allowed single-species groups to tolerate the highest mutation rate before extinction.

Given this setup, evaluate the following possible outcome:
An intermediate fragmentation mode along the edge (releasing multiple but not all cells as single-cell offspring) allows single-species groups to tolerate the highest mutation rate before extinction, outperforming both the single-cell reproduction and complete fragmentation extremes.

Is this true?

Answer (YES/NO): NO